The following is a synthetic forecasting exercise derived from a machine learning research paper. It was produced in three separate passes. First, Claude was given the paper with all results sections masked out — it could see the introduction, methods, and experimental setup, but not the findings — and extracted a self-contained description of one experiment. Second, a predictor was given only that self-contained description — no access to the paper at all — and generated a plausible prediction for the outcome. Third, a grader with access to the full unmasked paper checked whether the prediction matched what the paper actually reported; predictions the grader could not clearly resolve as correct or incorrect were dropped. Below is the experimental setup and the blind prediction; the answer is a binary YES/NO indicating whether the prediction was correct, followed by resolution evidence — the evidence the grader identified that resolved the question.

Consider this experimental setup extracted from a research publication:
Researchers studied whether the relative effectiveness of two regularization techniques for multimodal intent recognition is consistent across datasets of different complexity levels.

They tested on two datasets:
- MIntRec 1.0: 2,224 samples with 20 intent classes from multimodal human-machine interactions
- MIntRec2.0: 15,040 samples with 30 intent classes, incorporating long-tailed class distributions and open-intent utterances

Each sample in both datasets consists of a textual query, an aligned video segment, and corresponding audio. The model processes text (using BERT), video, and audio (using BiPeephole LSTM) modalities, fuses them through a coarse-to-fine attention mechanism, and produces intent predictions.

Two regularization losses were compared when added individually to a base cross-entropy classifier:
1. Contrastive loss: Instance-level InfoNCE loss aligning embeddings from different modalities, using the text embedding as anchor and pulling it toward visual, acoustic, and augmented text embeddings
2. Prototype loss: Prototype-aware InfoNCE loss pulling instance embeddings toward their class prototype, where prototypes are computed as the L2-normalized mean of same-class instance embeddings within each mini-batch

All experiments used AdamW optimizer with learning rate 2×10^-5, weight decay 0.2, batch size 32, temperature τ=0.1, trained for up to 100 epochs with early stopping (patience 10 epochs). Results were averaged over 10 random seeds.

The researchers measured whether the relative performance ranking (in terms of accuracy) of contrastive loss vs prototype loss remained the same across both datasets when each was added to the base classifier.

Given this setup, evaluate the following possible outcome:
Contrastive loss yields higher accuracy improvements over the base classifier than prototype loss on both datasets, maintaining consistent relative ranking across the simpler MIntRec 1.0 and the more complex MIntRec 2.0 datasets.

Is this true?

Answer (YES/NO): NO